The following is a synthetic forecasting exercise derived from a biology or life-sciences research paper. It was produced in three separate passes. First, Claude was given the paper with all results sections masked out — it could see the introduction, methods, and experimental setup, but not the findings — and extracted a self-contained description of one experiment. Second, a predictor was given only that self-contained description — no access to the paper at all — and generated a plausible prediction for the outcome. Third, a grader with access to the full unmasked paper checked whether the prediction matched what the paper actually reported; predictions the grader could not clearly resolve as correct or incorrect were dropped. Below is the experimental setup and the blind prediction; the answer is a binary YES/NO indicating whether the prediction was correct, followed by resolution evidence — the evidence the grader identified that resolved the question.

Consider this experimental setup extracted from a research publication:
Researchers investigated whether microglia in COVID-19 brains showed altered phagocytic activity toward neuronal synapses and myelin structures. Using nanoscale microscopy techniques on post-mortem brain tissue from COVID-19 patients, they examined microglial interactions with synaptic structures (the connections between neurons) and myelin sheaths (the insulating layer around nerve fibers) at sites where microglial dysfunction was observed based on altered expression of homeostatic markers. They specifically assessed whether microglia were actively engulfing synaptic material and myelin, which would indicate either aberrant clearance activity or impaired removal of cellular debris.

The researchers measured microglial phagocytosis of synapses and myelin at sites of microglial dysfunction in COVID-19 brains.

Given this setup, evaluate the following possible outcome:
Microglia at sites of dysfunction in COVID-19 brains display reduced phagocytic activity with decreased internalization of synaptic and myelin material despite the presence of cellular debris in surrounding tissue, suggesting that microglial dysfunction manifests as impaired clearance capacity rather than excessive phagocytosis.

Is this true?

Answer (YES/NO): NO